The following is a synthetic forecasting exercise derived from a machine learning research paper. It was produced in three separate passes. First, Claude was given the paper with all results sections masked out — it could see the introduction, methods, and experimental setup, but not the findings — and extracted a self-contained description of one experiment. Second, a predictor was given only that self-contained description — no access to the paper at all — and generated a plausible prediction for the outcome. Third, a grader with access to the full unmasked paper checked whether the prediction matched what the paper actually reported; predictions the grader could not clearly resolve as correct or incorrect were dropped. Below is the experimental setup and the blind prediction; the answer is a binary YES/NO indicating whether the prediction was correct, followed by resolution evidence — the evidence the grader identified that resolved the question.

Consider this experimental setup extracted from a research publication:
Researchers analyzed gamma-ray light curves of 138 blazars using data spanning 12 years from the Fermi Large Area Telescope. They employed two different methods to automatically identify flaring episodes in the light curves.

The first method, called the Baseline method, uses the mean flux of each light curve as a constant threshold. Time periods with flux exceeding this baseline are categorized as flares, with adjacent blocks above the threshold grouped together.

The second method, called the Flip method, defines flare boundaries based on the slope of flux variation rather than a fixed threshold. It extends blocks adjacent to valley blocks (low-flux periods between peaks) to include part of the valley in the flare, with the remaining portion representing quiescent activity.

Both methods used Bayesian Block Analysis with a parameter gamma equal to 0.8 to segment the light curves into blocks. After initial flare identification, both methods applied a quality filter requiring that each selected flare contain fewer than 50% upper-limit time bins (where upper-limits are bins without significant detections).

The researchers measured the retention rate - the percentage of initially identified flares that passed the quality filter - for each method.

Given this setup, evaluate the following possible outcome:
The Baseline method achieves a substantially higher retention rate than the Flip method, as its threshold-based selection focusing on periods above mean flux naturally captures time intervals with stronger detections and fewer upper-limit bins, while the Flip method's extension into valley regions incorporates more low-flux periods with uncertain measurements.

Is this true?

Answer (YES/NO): NO